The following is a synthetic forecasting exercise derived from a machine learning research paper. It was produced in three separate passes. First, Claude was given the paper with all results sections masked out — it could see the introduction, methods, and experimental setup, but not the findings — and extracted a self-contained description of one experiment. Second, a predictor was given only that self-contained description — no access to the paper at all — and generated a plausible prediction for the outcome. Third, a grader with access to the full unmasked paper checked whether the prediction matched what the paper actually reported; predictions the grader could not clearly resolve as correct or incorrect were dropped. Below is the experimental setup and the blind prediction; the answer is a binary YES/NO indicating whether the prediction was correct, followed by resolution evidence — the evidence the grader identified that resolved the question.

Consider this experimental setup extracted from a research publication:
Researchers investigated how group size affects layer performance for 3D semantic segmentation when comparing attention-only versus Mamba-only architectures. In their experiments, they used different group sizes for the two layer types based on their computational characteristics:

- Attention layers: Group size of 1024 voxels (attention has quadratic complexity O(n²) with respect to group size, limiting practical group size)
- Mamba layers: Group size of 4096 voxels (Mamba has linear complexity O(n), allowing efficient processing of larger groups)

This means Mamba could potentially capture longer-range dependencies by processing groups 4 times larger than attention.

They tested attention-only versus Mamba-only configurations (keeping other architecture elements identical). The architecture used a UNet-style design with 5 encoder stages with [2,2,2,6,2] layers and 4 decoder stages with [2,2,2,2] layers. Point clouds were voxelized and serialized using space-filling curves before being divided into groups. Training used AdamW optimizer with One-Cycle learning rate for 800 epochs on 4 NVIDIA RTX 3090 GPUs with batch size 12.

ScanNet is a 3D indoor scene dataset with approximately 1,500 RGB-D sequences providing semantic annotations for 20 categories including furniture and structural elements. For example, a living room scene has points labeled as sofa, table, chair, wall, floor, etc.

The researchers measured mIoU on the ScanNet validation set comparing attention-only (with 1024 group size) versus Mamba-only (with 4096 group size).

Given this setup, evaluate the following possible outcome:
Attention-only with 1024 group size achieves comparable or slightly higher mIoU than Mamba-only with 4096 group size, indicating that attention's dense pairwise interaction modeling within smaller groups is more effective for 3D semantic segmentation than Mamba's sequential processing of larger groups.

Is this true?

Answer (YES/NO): YES